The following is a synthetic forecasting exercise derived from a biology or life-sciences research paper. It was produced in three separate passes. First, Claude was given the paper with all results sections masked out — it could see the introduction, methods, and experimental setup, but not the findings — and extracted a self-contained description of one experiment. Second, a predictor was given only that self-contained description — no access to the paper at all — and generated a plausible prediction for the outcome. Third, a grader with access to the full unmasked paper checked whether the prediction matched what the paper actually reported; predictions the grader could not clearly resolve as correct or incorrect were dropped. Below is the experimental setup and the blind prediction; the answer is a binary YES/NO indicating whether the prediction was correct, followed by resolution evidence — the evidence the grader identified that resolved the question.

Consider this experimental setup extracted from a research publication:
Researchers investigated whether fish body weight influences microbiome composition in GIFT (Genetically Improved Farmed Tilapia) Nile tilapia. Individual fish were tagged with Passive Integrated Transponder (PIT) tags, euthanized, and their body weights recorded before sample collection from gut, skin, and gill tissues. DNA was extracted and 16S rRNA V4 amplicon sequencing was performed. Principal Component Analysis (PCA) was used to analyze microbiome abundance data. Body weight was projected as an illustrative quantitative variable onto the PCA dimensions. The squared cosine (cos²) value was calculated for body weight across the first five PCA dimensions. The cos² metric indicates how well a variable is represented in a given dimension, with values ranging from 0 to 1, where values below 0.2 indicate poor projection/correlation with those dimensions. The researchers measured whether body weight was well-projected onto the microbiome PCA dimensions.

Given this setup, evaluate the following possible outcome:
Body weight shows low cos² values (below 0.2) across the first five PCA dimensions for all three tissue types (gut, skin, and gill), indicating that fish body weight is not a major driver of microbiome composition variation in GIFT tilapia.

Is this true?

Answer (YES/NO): NO